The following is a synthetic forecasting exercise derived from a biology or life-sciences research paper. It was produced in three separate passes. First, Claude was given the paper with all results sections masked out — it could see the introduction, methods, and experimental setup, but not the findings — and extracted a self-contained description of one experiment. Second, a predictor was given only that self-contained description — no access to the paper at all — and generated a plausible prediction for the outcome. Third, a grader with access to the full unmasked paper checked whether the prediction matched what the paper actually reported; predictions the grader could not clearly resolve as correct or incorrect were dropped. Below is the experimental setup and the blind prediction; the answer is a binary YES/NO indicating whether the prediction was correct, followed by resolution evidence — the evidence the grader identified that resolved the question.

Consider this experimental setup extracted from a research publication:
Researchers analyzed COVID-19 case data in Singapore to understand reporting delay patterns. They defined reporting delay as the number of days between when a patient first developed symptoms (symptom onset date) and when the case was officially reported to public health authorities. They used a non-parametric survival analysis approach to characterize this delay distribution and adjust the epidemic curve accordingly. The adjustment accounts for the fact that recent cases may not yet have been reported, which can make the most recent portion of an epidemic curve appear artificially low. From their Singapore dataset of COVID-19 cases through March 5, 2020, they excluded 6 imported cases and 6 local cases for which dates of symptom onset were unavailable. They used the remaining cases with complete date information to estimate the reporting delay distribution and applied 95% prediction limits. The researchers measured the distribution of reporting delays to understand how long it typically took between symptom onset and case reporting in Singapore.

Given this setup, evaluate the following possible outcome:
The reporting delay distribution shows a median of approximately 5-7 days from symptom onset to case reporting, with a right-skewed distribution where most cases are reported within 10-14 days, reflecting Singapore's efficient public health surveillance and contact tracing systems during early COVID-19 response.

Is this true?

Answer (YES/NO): NO